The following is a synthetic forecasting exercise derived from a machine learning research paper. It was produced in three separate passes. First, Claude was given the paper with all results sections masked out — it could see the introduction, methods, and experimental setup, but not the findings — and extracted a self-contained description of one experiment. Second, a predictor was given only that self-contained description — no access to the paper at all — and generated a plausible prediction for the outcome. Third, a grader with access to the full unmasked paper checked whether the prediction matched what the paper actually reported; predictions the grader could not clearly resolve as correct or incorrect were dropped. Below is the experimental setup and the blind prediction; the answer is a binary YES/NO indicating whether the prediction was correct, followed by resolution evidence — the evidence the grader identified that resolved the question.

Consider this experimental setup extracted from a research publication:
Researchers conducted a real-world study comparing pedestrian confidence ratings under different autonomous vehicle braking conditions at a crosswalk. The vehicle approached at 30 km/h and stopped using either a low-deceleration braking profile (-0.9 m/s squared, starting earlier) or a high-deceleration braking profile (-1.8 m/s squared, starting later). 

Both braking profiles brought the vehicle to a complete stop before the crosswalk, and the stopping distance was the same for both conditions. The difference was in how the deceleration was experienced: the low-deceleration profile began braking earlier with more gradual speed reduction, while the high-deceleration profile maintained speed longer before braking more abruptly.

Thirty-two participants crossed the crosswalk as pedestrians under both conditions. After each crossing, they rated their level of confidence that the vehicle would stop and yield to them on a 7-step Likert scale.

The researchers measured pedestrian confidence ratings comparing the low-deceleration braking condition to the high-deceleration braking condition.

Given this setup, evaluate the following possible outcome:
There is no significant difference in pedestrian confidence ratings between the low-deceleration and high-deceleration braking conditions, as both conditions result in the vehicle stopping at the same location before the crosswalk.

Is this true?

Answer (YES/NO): NO